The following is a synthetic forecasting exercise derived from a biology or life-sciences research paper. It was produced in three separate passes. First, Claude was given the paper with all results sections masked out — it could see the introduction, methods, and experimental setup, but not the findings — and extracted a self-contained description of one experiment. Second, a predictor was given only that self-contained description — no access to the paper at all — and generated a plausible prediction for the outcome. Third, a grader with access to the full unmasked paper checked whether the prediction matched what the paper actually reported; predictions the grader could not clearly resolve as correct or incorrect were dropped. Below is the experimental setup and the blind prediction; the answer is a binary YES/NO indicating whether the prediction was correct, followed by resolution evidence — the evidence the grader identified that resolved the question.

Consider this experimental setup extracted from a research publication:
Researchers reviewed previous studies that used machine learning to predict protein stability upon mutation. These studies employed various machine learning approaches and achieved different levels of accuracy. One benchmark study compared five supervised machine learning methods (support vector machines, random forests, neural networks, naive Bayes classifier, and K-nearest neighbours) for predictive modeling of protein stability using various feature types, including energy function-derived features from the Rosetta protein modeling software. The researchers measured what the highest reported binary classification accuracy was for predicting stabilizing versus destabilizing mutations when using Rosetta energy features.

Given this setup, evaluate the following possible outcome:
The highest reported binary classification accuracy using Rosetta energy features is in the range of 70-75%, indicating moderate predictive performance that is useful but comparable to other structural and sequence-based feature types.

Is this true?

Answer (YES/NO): NO